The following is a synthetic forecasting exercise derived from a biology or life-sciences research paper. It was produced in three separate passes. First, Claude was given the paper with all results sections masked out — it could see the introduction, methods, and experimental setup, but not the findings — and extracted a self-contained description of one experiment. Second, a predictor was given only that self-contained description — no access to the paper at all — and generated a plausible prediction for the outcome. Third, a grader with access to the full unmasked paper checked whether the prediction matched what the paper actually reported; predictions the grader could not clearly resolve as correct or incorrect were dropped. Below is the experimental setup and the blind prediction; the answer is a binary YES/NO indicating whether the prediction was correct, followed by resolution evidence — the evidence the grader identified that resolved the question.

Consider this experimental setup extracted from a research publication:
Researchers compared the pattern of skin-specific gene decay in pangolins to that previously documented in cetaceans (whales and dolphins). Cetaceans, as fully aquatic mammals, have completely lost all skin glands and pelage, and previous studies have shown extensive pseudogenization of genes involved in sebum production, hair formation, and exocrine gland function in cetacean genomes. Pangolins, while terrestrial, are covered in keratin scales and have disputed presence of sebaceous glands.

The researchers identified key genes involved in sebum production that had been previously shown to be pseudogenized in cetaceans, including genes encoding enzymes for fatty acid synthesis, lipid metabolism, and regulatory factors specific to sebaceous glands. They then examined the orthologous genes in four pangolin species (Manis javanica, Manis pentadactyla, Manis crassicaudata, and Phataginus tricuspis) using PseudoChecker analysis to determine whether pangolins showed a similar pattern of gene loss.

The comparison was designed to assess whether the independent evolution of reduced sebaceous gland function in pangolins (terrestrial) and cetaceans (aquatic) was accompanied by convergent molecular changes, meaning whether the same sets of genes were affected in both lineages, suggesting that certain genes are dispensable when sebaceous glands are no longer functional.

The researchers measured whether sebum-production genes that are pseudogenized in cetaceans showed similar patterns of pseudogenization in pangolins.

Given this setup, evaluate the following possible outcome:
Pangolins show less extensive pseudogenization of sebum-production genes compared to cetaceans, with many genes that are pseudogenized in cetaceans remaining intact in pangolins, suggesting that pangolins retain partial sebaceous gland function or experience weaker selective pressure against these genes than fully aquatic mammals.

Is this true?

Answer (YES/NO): NO